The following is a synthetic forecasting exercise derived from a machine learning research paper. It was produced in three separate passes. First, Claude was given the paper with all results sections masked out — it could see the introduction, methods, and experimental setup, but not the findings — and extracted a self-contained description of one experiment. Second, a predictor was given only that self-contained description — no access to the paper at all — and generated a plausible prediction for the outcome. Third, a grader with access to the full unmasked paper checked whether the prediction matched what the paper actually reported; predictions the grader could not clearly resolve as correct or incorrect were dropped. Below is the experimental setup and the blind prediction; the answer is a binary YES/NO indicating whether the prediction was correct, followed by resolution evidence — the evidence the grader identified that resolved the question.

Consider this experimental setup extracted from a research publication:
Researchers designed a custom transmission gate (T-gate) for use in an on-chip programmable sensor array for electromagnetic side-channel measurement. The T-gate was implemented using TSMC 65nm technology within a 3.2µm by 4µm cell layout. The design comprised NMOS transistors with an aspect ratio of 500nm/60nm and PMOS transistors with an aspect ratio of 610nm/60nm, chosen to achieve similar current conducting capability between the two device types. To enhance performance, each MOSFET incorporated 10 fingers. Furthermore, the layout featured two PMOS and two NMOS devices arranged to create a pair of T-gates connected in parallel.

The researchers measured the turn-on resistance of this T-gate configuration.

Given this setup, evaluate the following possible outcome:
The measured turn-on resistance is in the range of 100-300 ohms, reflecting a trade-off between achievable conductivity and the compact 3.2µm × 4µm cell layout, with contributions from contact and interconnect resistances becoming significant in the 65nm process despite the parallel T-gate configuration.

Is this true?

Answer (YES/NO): NO